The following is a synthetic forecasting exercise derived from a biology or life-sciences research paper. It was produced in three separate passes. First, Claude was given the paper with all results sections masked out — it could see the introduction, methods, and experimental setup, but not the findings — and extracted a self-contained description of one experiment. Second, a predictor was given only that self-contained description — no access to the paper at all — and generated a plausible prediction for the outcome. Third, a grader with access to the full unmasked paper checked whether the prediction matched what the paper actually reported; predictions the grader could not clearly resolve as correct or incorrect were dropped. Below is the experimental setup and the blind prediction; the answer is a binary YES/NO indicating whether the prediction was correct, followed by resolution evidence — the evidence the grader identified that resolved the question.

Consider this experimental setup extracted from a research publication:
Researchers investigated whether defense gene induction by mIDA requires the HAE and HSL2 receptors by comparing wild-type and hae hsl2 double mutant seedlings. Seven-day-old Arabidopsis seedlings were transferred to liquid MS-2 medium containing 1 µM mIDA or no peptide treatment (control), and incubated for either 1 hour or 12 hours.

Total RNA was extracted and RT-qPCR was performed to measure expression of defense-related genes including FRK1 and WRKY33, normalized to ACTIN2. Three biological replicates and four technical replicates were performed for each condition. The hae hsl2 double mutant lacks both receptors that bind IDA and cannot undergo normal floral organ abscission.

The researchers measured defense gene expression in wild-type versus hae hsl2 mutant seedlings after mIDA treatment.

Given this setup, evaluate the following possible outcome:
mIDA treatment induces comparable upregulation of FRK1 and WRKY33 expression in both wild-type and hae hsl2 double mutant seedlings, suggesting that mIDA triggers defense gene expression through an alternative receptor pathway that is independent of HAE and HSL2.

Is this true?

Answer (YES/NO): NO